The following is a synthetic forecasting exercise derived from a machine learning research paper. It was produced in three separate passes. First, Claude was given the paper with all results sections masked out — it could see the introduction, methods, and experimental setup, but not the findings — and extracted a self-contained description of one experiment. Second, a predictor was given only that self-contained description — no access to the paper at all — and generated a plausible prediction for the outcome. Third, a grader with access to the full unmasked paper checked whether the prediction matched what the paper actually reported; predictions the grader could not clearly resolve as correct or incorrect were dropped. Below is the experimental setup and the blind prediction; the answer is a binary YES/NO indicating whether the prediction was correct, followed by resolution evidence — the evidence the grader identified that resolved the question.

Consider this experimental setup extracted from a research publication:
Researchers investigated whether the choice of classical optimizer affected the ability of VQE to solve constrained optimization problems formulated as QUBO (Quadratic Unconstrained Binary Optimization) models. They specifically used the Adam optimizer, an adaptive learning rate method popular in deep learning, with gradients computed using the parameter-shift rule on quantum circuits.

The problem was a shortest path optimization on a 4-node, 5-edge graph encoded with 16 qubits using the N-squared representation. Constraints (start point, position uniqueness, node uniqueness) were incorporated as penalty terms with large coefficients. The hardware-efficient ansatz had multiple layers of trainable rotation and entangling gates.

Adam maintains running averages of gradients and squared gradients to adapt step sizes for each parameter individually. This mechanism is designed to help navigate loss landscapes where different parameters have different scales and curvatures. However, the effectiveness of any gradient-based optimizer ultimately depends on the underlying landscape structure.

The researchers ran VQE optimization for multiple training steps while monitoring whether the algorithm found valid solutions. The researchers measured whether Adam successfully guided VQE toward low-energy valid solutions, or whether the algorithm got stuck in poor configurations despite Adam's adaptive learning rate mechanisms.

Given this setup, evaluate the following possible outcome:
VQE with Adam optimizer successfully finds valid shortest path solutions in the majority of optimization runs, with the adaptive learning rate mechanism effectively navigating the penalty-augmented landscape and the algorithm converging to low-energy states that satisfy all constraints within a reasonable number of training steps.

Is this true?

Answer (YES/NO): NO